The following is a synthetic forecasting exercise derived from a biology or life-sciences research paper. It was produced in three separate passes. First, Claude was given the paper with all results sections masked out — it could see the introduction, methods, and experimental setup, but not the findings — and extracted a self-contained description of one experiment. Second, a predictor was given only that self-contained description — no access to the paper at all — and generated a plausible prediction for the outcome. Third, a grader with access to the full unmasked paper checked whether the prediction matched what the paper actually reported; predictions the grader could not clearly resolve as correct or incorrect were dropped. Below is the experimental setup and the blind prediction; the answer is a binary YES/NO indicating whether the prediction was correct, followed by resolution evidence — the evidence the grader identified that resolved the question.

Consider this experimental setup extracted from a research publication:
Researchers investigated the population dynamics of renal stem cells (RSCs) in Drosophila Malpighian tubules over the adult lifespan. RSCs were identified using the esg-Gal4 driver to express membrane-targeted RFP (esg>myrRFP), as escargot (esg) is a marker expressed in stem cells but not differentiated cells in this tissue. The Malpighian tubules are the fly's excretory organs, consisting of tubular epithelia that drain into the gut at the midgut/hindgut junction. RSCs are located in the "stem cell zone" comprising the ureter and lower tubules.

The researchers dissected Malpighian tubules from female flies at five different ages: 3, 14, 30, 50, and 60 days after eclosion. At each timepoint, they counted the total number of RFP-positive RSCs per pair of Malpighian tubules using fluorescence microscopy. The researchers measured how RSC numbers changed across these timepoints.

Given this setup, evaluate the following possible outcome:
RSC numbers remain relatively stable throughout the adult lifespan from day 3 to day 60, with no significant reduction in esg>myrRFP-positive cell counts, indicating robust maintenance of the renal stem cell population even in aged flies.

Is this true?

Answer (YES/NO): NO